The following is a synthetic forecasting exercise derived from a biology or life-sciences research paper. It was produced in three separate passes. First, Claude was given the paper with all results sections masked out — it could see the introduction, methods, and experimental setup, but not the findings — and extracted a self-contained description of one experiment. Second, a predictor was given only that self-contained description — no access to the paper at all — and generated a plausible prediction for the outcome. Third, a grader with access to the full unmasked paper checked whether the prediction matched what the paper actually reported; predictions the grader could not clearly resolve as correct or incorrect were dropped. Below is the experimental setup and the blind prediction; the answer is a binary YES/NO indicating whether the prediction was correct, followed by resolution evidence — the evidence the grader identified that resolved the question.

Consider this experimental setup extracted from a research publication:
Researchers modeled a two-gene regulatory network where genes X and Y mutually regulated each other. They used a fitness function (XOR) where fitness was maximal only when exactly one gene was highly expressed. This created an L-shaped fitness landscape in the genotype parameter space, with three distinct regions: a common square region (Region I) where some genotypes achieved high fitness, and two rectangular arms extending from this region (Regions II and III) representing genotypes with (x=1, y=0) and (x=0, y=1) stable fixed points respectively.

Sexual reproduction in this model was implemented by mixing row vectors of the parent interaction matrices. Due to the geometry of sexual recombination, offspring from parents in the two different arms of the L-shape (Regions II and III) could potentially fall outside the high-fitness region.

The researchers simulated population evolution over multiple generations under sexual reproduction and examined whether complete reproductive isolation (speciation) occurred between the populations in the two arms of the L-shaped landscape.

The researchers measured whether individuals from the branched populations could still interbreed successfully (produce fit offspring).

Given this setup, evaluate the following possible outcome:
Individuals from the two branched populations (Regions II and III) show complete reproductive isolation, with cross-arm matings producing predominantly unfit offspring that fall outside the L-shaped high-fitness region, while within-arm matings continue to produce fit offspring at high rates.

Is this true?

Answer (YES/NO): NO